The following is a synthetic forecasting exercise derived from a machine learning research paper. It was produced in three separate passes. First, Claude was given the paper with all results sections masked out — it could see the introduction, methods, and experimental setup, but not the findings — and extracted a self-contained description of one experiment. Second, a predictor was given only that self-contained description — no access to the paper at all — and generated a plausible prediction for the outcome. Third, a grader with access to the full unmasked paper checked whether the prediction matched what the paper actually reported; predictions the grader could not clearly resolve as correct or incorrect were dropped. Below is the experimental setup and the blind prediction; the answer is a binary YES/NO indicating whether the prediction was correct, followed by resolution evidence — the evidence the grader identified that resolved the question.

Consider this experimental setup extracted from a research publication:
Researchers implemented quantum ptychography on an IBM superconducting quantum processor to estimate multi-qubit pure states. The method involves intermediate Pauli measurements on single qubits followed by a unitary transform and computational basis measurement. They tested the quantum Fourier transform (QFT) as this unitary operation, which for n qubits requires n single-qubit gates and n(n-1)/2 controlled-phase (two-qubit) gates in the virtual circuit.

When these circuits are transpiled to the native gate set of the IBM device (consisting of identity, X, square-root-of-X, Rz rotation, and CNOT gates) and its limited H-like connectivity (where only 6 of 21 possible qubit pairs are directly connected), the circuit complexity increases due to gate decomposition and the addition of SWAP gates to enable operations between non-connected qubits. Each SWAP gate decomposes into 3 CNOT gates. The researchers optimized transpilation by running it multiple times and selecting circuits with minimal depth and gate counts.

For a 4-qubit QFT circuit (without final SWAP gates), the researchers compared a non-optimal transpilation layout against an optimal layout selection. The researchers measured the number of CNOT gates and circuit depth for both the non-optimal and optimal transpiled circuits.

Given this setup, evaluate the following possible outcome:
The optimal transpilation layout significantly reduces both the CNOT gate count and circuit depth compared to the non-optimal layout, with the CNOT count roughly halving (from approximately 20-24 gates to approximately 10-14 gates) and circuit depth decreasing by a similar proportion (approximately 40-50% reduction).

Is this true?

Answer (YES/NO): NO